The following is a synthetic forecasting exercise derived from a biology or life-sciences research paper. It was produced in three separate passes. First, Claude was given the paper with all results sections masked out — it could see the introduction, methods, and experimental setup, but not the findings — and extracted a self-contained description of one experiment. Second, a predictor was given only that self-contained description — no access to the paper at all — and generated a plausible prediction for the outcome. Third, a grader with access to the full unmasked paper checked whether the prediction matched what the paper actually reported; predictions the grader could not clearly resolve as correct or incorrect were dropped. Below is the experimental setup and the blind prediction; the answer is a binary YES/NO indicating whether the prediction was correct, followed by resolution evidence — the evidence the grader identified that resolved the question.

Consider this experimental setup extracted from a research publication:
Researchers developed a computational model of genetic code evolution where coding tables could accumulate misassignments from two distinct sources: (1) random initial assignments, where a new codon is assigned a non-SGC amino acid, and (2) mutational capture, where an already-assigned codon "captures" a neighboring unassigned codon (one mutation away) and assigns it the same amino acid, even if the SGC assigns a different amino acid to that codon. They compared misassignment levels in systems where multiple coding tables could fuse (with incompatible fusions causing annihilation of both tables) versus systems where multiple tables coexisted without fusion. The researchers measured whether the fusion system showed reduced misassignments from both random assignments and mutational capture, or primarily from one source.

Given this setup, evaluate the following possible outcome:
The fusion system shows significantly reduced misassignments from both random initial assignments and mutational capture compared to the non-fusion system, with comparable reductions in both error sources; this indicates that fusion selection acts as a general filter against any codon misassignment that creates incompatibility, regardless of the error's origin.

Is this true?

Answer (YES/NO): NO